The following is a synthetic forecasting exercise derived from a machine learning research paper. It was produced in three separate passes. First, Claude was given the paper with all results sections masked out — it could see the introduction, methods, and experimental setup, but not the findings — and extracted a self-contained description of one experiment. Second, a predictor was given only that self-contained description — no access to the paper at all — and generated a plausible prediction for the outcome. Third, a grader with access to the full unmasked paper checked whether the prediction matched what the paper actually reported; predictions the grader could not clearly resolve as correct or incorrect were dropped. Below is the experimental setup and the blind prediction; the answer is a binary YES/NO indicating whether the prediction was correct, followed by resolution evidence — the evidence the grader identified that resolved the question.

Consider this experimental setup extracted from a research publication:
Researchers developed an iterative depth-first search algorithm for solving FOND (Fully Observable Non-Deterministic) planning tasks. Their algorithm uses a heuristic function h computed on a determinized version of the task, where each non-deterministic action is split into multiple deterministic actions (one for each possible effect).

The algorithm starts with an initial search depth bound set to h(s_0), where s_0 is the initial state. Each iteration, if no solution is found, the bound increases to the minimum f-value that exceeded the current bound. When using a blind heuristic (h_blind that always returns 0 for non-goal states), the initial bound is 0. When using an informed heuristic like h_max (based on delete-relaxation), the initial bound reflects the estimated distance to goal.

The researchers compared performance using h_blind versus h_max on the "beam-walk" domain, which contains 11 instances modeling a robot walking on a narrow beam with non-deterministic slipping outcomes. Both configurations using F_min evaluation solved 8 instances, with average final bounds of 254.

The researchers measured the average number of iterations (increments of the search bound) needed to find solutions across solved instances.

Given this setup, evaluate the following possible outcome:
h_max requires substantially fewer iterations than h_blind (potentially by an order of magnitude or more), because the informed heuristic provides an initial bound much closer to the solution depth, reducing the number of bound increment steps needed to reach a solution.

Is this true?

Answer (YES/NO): NO